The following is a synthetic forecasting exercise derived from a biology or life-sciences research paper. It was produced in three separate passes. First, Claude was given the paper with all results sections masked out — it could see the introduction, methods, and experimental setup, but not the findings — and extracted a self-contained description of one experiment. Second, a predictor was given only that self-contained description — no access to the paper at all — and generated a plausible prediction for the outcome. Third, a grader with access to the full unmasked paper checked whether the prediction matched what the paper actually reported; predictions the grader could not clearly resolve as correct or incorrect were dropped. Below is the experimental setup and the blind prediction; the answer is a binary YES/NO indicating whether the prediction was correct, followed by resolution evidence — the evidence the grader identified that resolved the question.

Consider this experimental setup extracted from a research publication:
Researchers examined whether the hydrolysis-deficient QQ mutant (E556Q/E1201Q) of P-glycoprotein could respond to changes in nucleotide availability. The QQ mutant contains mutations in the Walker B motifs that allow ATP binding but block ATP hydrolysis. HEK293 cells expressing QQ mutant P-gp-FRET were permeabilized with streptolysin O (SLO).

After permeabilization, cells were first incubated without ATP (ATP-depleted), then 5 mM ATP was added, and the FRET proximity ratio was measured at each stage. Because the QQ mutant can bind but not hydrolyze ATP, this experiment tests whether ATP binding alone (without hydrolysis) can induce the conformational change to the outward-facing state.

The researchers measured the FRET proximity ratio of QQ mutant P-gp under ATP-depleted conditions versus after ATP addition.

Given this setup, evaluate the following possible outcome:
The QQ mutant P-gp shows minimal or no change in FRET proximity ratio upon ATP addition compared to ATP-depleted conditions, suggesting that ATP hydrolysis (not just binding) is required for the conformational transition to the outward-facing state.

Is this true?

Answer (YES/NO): NO